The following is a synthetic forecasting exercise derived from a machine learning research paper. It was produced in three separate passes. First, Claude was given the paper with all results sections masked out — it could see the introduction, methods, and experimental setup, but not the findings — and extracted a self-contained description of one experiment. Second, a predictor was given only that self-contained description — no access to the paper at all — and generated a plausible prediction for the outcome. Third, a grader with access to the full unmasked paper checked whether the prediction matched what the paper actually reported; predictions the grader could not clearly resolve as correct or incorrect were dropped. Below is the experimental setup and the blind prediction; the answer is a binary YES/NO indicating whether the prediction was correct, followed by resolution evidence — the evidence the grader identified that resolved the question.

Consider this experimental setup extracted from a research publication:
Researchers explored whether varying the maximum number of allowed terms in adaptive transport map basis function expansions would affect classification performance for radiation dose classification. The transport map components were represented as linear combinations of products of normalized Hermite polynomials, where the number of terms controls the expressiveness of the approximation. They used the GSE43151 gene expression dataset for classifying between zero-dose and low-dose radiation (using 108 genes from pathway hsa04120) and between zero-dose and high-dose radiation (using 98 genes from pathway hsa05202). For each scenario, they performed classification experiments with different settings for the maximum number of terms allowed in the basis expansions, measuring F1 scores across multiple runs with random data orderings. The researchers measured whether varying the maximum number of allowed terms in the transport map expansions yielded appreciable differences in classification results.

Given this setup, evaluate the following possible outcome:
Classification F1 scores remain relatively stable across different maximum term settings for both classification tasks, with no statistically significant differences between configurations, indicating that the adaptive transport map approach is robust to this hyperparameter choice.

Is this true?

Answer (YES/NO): YES